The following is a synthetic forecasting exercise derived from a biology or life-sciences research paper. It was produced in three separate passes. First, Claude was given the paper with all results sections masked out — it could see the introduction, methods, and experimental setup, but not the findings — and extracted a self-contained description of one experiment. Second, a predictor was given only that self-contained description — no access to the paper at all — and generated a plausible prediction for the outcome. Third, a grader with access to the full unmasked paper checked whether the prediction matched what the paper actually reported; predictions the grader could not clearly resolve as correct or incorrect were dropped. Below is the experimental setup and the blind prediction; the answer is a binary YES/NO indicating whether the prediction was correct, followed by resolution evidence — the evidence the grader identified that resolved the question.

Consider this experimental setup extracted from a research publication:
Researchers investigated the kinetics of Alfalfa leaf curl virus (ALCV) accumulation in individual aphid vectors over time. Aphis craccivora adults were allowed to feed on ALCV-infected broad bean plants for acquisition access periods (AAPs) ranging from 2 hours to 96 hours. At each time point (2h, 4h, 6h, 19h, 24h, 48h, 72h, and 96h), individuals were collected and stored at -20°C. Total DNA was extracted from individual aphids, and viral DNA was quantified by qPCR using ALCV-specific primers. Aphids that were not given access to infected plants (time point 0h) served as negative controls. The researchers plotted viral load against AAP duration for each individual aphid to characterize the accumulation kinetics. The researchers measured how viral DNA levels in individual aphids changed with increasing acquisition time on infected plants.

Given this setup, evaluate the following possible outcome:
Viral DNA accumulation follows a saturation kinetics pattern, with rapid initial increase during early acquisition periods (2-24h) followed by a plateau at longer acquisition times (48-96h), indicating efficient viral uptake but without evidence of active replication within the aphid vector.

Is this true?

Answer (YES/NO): YES